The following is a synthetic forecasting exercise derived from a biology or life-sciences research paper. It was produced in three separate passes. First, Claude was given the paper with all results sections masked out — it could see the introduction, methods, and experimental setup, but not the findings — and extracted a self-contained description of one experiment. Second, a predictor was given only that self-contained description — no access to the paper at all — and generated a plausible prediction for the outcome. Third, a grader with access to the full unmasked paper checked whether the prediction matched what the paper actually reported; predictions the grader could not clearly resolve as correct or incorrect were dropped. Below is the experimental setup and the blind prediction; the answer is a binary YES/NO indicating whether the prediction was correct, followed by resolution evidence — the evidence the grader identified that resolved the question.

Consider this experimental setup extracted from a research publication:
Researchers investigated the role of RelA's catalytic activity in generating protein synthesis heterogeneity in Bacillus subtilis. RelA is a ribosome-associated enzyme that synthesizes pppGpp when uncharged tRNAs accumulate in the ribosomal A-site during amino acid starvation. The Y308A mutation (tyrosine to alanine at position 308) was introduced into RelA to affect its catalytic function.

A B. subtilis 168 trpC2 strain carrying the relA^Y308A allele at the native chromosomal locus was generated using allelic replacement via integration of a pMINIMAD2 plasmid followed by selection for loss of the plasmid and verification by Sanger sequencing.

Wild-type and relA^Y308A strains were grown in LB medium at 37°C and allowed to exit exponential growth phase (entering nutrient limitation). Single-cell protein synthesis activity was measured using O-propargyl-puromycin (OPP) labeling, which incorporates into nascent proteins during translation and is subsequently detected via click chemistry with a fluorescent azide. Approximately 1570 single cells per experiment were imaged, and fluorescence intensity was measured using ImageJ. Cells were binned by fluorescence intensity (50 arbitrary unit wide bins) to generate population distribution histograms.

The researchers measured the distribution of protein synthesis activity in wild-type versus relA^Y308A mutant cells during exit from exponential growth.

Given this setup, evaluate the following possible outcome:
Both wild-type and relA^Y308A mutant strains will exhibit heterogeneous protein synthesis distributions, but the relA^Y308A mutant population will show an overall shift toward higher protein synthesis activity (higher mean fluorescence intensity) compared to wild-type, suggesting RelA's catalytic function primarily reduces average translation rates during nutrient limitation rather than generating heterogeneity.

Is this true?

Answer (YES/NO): NO